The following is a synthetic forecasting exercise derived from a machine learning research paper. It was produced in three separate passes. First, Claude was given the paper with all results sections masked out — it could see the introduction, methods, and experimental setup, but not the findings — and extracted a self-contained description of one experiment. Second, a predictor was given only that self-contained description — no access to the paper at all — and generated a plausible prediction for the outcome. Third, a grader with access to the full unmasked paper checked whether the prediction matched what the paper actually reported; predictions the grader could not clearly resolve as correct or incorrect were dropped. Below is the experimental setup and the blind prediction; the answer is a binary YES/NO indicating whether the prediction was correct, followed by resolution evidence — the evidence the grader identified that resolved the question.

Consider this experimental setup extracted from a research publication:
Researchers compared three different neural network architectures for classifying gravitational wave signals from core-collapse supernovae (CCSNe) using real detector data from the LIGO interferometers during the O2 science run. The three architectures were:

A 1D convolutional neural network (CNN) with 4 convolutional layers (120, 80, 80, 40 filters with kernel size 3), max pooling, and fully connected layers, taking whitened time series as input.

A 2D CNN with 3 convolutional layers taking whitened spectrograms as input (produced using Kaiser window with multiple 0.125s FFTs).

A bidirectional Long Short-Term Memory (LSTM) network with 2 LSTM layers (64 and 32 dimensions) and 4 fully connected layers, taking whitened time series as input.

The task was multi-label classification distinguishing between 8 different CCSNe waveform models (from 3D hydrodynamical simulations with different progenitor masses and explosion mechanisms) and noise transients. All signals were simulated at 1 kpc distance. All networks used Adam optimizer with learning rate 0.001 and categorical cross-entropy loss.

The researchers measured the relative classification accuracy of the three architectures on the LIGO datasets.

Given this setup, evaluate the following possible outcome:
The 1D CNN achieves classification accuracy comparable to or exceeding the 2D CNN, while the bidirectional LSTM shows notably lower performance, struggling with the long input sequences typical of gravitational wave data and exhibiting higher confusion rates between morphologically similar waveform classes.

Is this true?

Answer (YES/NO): NO